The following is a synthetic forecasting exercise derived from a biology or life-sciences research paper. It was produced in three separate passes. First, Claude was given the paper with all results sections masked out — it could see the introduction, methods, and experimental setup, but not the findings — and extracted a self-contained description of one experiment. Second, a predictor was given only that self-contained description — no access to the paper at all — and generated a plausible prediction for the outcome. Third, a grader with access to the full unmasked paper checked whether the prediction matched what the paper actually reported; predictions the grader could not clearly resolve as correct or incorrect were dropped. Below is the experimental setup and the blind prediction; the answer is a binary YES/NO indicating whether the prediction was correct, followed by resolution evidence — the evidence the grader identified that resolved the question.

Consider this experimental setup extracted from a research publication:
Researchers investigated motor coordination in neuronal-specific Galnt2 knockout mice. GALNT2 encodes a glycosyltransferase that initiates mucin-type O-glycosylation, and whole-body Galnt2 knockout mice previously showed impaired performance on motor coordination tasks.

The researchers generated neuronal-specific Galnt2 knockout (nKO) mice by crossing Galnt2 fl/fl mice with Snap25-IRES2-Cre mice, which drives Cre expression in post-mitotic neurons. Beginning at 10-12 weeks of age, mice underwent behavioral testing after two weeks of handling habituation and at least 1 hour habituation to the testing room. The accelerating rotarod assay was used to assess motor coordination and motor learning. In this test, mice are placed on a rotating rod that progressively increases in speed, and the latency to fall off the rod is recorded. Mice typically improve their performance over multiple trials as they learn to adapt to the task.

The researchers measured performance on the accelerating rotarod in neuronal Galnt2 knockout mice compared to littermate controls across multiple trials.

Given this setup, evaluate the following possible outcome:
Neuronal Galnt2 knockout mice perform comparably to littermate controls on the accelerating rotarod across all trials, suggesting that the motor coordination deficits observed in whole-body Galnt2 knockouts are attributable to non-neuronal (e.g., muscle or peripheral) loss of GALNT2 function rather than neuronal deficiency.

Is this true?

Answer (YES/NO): NO